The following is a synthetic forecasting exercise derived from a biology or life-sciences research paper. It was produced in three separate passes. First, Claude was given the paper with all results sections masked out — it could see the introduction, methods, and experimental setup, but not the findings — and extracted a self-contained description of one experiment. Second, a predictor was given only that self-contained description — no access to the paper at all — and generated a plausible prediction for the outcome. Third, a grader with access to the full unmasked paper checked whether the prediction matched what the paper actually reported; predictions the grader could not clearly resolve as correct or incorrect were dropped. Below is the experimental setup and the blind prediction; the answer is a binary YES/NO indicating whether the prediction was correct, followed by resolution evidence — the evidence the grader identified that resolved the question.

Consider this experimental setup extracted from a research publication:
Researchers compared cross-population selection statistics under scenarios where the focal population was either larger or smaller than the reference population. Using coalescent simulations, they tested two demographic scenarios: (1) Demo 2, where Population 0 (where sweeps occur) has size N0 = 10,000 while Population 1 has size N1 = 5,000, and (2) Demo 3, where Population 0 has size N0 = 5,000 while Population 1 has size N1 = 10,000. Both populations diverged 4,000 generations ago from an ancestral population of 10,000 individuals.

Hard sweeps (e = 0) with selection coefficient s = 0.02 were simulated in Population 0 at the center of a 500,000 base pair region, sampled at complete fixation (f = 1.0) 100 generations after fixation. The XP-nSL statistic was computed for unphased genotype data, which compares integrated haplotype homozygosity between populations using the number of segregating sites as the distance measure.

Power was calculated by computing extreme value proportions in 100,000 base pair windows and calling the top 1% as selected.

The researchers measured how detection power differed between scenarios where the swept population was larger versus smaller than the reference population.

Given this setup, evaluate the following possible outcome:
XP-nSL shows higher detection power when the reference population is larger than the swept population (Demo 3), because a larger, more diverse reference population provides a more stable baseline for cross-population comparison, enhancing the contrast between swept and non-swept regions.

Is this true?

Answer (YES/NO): NO